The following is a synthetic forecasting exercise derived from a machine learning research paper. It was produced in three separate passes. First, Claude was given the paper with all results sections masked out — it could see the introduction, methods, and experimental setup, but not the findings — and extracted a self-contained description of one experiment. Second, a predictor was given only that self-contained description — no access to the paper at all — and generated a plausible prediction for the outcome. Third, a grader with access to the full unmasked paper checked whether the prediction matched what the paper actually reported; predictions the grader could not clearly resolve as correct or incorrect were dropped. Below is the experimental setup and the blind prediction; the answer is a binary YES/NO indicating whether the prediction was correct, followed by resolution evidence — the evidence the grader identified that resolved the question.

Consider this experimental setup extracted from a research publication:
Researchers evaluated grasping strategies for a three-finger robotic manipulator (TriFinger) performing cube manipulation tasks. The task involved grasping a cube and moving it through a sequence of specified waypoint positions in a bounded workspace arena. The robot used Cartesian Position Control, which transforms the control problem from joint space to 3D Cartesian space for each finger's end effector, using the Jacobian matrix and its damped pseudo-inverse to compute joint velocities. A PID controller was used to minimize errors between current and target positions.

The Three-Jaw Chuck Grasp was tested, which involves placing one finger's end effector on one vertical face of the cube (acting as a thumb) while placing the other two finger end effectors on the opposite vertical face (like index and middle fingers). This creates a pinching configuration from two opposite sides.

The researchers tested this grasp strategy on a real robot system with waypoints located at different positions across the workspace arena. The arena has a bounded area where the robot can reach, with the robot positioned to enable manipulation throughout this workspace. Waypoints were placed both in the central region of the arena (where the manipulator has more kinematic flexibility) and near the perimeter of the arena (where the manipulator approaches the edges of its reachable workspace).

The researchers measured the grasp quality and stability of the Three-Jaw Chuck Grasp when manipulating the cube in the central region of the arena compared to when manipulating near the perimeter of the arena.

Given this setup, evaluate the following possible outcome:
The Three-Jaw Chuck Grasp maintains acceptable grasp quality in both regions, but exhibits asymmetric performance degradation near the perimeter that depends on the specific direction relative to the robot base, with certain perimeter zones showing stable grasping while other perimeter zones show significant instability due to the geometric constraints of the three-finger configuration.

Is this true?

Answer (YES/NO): NO